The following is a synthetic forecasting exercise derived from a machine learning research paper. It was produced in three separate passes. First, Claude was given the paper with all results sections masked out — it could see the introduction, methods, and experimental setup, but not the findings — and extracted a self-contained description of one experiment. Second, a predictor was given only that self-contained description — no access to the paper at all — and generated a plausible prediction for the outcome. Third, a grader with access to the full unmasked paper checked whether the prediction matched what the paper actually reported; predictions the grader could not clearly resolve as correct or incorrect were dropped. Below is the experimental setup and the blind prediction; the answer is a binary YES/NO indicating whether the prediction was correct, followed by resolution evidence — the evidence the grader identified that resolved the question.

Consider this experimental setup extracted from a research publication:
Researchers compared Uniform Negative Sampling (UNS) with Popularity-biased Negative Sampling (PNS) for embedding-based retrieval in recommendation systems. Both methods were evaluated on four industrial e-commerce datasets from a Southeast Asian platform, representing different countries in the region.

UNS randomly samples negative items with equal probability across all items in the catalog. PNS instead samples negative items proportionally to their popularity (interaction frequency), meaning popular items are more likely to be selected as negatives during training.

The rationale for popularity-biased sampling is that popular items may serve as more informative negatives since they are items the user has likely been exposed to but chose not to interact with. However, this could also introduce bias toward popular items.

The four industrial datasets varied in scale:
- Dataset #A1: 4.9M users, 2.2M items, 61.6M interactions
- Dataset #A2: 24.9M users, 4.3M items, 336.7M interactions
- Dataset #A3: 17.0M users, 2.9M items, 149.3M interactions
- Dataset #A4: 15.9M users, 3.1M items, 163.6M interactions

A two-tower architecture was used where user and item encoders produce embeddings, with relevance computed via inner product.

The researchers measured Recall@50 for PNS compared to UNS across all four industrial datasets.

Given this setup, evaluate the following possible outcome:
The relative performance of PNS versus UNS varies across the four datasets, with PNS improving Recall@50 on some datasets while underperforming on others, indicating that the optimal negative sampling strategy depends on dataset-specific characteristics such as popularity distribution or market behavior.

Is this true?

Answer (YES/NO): YES